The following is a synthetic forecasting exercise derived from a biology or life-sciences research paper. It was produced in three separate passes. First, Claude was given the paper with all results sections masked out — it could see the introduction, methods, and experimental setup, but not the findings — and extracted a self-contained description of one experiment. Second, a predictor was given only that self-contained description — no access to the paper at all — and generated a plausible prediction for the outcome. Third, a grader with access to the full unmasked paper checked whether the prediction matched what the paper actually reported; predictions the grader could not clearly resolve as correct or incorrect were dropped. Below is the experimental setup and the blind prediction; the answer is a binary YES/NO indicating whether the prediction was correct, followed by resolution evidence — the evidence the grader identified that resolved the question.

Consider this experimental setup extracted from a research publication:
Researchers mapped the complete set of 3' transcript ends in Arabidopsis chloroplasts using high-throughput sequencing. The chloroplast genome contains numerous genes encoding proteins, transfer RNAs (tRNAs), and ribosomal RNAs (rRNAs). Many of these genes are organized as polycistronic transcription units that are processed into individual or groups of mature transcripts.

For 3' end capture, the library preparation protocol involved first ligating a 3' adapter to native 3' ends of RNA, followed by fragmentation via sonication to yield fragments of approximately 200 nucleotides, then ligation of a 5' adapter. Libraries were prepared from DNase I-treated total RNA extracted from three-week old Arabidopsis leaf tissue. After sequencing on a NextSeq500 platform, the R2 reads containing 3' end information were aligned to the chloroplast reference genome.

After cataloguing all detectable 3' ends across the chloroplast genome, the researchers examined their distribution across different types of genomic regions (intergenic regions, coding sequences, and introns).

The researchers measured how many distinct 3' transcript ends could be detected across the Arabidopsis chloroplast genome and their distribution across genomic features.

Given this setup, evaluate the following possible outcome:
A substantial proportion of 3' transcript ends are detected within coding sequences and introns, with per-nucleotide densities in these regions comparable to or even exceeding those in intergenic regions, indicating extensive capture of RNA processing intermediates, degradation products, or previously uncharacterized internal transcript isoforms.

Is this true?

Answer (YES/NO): NO